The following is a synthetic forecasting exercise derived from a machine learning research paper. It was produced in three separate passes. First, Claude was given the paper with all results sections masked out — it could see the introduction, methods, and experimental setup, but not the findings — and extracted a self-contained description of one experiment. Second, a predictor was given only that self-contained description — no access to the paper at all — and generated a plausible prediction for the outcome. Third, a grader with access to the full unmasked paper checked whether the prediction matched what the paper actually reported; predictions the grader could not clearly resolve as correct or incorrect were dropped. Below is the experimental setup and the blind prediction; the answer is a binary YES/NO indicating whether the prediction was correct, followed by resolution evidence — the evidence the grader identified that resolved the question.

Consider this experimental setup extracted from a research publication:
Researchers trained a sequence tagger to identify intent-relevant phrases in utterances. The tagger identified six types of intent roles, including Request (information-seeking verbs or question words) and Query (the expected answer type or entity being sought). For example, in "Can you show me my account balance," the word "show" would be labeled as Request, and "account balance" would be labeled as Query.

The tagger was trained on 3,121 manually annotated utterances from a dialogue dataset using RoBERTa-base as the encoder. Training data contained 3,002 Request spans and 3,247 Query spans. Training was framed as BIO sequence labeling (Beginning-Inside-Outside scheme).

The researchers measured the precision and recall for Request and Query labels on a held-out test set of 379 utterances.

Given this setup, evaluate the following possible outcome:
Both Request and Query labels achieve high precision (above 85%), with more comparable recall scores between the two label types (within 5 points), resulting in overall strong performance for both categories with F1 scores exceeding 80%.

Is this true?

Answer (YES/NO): YES